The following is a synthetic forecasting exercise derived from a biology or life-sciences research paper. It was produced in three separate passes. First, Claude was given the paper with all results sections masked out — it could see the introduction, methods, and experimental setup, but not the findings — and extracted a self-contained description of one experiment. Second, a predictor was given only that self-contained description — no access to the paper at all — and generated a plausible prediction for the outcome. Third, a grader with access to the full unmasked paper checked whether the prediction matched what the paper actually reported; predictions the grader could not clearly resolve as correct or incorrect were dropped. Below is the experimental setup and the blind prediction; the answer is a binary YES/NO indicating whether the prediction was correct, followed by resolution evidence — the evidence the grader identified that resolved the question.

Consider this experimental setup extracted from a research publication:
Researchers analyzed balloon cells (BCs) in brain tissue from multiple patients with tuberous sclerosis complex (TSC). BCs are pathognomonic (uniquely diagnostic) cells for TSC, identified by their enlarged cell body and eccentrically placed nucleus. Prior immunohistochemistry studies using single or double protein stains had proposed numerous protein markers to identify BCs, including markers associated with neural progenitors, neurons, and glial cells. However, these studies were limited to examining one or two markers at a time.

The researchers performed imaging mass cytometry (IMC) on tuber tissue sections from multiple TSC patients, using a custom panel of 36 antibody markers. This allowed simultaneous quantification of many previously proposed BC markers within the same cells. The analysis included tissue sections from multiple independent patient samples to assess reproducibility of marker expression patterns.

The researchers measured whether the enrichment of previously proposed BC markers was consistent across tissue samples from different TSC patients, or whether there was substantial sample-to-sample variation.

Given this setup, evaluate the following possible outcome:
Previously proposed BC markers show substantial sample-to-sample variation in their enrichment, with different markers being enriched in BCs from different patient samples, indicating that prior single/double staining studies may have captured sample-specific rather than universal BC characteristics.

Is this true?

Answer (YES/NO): YES